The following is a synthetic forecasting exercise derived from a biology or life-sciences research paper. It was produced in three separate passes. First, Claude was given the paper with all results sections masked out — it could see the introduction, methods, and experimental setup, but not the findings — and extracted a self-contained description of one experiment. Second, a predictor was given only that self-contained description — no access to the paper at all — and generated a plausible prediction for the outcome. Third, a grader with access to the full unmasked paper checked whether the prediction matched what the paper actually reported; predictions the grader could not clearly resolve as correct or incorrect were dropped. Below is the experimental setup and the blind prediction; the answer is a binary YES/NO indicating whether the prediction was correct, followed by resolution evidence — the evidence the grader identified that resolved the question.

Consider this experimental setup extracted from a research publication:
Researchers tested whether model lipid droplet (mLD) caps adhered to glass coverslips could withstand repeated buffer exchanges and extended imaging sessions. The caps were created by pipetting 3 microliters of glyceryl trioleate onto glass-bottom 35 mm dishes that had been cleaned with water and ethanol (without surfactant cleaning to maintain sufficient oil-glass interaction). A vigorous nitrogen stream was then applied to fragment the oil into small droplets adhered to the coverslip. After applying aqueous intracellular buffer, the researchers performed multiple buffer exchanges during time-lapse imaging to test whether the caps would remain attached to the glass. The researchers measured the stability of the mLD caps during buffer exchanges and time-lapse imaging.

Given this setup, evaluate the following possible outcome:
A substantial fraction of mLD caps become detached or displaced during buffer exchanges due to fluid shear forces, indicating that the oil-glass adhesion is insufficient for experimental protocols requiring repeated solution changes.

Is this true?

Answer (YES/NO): NO